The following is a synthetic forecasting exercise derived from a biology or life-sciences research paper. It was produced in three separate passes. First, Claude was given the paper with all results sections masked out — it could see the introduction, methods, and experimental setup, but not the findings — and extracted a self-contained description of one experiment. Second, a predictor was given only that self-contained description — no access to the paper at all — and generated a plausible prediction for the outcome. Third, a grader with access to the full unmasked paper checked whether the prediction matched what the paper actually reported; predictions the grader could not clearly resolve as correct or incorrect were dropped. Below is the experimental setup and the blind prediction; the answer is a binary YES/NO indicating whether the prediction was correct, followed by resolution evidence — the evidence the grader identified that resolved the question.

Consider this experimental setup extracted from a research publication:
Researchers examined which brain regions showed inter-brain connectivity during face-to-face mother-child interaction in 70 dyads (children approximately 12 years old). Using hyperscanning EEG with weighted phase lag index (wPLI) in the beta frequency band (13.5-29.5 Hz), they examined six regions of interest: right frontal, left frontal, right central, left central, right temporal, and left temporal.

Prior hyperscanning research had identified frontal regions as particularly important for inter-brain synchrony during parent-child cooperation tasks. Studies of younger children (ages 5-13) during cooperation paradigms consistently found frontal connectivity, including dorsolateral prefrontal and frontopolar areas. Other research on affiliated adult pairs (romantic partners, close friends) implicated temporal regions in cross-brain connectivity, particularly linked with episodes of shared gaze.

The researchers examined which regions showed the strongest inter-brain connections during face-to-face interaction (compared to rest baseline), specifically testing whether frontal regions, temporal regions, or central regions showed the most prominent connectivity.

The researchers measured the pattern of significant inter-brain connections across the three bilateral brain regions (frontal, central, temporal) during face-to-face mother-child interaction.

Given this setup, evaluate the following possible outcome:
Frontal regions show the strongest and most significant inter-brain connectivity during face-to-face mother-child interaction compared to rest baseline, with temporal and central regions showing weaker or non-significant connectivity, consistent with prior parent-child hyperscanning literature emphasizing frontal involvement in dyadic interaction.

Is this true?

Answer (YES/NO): NO